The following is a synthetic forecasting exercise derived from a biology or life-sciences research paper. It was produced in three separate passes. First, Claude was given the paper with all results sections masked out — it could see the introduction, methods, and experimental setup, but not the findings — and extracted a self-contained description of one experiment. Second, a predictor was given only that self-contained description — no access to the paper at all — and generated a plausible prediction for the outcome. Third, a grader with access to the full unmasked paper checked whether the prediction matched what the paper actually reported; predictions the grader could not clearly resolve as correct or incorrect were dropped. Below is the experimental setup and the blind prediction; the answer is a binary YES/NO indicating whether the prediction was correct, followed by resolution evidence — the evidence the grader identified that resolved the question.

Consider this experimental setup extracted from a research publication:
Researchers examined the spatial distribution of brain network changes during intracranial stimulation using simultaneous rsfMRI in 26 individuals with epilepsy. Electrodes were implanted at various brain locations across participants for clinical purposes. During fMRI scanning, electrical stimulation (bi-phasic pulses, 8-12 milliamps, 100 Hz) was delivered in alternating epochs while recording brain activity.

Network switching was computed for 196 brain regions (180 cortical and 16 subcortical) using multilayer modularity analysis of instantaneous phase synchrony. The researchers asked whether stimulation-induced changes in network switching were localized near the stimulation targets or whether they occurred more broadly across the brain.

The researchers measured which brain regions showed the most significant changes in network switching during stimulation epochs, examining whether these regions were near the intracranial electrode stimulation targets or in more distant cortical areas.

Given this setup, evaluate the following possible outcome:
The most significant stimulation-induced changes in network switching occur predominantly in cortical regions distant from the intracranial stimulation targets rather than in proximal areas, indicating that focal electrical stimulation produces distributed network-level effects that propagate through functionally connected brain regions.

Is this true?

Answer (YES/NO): YES